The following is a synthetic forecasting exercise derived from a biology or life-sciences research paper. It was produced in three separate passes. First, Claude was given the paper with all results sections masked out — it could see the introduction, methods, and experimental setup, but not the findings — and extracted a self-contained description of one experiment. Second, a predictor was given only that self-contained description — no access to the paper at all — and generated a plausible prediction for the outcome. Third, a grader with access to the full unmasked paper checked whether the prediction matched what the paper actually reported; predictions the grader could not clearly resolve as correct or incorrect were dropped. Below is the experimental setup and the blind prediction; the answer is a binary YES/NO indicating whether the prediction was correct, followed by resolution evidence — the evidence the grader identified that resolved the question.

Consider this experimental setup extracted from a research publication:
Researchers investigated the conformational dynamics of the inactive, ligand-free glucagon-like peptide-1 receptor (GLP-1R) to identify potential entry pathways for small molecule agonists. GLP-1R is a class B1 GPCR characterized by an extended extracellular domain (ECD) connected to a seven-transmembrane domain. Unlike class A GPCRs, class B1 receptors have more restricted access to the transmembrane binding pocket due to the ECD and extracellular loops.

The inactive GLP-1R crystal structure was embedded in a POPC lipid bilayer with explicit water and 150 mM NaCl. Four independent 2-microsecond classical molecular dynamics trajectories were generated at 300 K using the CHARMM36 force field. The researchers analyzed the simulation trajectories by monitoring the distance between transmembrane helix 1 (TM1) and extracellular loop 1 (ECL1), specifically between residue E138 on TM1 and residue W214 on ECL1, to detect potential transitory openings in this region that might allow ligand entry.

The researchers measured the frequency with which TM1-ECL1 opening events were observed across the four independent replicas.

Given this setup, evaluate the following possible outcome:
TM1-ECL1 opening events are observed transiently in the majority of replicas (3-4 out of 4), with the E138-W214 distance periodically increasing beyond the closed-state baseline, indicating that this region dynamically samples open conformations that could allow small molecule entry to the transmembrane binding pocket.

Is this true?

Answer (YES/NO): NO